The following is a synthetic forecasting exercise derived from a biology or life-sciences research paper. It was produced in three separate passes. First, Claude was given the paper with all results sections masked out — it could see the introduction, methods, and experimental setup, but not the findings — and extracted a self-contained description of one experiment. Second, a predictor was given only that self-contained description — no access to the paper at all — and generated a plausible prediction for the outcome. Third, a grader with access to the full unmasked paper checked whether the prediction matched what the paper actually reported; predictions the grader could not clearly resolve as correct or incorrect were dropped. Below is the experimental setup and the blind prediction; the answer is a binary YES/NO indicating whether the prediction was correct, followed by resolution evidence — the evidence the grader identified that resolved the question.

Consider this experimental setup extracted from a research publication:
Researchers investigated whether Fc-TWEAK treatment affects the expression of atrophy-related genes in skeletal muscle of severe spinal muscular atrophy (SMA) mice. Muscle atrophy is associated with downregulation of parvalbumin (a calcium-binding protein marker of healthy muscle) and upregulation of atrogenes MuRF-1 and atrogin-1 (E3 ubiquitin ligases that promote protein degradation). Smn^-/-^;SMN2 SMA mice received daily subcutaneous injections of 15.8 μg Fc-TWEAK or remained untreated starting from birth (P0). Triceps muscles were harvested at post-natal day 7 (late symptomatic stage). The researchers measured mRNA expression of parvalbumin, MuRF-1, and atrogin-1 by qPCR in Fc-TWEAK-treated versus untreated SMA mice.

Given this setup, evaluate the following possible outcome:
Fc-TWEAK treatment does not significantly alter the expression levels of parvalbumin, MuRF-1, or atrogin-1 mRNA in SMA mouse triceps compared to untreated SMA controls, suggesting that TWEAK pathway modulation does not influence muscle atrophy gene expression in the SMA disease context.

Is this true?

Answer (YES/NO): NO